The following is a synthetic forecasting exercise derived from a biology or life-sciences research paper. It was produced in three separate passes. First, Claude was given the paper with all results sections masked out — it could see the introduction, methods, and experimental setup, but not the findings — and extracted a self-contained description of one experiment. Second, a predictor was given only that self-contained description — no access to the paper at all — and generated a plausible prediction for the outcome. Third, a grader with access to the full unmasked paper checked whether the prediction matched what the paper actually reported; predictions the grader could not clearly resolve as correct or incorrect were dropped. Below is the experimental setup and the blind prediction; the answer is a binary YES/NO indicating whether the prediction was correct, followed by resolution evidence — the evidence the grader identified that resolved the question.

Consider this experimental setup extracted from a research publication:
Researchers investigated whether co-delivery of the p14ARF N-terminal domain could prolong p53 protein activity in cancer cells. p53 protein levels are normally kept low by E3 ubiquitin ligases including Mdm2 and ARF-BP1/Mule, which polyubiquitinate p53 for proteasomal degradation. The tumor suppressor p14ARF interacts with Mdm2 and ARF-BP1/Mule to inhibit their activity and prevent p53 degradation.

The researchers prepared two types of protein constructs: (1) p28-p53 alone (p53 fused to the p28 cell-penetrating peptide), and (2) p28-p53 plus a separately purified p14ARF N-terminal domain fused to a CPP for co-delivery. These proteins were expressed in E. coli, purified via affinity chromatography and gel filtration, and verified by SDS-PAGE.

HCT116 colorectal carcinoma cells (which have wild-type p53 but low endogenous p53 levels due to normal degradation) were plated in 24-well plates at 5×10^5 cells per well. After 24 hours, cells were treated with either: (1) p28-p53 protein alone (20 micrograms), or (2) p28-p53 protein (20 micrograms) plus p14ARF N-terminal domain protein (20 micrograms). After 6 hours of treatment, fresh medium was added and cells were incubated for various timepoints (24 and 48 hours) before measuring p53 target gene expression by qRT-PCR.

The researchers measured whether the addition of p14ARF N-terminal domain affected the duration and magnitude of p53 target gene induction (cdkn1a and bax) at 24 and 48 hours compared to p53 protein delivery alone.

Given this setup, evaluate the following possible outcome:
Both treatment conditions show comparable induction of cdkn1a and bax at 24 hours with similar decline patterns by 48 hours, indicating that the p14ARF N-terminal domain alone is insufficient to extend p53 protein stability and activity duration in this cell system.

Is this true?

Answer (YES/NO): NO